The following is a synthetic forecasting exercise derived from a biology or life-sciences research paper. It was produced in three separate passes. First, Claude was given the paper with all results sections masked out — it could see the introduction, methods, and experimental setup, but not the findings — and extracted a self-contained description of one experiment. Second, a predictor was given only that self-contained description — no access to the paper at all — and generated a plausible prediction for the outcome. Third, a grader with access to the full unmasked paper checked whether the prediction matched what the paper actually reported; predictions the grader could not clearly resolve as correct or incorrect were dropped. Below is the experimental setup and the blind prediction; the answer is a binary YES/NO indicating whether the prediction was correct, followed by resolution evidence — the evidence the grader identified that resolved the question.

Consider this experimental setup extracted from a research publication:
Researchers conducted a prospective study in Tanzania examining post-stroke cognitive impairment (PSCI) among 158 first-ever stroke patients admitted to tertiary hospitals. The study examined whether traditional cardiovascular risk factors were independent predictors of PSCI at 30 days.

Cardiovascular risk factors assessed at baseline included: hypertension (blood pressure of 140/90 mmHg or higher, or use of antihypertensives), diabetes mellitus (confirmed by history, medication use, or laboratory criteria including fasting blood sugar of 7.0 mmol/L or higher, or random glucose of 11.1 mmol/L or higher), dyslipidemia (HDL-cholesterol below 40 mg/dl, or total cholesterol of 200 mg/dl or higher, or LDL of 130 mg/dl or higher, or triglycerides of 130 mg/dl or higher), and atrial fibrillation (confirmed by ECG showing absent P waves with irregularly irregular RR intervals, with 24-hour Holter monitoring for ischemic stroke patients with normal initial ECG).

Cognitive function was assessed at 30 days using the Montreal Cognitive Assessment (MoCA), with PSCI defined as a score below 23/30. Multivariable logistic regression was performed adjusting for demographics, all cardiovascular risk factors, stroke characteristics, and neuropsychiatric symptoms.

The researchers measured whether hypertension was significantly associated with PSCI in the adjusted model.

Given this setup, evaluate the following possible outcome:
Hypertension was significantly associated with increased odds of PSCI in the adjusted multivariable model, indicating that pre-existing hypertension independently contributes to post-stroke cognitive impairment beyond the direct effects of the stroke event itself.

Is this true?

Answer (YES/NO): NO